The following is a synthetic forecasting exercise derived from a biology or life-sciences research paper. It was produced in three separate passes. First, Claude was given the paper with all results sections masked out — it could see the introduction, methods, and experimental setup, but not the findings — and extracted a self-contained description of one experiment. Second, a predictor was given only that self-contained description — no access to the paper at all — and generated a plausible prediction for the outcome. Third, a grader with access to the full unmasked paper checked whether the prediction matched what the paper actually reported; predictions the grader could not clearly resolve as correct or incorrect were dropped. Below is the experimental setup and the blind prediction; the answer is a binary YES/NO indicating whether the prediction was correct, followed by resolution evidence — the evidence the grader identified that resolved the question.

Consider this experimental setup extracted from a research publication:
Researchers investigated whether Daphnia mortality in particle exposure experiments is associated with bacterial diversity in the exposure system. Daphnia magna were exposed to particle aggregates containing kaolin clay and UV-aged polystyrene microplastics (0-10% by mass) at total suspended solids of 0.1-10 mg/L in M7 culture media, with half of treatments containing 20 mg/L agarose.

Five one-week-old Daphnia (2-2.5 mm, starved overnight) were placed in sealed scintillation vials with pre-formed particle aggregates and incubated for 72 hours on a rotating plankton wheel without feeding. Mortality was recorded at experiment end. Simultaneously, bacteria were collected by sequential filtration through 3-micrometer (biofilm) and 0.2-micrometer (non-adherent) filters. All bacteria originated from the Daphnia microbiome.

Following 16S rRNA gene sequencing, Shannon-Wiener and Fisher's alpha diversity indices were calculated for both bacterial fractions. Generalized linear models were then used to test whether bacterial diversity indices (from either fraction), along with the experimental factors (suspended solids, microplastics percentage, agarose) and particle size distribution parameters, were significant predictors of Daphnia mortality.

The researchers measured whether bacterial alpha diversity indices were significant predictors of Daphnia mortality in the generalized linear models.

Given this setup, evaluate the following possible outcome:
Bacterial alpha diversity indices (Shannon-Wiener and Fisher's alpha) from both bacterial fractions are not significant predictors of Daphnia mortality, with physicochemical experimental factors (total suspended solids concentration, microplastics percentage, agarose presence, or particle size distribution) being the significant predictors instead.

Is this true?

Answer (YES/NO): NO